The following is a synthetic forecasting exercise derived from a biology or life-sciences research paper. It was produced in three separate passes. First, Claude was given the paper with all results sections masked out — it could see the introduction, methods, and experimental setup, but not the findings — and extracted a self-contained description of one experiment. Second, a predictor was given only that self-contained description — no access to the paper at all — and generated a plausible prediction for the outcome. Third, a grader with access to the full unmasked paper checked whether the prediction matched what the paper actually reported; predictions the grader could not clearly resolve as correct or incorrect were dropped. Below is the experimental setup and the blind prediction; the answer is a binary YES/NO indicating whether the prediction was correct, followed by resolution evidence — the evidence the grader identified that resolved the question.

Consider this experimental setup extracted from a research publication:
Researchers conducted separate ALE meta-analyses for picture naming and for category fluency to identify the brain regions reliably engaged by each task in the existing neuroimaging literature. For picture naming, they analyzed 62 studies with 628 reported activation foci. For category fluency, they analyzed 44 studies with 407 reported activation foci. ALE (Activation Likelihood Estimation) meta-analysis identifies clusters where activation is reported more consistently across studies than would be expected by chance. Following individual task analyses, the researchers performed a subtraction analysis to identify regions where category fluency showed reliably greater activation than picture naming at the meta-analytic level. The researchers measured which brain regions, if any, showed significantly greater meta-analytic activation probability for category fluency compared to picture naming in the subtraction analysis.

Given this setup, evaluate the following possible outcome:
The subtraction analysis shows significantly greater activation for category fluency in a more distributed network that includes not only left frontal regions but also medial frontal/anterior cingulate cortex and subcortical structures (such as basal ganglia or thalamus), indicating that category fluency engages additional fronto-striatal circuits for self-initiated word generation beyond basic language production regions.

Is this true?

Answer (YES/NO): NO